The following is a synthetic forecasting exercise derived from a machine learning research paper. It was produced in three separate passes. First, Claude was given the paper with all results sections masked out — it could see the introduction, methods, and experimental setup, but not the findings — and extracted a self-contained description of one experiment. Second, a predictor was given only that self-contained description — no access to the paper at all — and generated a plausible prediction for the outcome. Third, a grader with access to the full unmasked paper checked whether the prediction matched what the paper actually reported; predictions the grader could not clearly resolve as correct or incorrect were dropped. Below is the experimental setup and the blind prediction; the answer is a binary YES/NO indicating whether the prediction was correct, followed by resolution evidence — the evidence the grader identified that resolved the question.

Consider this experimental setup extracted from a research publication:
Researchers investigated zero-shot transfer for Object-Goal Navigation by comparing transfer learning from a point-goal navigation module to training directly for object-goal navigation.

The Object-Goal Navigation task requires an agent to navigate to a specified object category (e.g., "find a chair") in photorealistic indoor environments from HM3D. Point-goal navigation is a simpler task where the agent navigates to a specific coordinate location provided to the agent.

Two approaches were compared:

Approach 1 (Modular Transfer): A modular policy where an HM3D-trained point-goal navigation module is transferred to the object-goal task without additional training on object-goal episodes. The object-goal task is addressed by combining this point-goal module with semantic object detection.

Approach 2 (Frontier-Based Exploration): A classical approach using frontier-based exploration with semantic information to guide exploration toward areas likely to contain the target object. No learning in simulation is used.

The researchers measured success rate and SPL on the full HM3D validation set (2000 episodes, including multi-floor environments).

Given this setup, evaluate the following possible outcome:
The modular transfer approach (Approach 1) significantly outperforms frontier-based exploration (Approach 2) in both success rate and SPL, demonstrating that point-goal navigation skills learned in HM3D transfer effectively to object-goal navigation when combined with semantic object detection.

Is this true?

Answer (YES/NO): NO